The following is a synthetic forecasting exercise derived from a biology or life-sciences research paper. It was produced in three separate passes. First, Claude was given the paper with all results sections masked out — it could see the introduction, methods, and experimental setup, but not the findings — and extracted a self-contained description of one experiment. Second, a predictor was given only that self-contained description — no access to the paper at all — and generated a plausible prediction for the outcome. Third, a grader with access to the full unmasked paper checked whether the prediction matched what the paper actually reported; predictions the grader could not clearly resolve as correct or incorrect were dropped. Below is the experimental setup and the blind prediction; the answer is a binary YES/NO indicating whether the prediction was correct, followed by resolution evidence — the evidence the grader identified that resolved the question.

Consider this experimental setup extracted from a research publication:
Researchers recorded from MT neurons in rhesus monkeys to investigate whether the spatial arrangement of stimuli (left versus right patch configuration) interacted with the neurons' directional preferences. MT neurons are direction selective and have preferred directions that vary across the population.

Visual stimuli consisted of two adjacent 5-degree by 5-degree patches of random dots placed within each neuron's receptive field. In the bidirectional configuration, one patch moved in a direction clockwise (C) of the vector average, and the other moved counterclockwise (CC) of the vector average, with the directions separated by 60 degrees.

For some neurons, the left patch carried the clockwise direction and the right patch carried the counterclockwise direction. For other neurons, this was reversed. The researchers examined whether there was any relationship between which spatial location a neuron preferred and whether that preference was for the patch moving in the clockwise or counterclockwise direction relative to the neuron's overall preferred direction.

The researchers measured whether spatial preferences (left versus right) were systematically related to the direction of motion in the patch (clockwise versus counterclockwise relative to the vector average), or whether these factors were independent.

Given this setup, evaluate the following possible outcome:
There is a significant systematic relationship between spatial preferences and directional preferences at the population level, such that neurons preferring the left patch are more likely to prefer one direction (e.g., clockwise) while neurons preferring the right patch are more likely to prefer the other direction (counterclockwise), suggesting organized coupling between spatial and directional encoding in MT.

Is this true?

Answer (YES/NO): NO